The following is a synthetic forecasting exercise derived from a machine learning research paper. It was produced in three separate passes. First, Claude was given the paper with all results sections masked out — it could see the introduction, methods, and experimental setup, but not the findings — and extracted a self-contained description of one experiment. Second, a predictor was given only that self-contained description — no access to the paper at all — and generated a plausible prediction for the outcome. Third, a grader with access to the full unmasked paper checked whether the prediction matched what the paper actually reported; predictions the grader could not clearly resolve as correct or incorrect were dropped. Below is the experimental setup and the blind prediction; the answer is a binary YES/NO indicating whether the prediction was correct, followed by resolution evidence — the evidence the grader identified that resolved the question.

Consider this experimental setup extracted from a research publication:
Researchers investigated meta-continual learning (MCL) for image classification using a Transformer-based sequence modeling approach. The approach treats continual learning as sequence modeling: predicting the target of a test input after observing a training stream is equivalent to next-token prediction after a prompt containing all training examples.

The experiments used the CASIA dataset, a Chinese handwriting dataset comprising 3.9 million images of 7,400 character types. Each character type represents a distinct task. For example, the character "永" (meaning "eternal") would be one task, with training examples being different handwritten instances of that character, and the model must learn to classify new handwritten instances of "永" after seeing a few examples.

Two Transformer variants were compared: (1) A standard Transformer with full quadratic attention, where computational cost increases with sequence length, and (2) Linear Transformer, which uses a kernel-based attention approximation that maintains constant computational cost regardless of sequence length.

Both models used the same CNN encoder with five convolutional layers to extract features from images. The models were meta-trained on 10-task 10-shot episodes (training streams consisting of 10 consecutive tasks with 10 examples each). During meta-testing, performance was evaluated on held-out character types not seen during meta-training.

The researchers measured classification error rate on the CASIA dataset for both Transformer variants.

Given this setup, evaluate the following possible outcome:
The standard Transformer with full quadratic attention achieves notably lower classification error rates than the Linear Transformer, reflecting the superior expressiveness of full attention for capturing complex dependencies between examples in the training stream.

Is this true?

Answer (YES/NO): NO